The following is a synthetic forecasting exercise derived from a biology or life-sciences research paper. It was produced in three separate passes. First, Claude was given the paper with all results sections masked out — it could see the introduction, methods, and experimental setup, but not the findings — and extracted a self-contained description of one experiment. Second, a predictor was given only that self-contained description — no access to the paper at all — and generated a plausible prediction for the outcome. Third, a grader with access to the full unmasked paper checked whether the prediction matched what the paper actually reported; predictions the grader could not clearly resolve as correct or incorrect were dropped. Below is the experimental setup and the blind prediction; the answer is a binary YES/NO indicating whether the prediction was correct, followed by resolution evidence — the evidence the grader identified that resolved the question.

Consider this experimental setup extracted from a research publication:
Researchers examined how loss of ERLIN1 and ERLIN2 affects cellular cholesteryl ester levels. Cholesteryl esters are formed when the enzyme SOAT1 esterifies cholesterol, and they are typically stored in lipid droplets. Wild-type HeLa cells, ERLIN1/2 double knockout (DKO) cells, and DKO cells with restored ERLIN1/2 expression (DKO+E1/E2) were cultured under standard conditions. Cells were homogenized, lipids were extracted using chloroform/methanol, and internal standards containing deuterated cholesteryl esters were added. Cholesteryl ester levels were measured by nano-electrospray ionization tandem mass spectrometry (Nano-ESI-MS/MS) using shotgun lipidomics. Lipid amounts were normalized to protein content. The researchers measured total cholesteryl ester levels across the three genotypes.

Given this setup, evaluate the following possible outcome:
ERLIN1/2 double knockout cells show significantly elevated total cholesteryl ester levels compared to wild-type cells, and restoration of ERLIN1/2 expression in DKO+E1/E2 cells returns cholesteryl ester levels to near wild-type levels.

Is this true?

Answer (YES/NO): YES